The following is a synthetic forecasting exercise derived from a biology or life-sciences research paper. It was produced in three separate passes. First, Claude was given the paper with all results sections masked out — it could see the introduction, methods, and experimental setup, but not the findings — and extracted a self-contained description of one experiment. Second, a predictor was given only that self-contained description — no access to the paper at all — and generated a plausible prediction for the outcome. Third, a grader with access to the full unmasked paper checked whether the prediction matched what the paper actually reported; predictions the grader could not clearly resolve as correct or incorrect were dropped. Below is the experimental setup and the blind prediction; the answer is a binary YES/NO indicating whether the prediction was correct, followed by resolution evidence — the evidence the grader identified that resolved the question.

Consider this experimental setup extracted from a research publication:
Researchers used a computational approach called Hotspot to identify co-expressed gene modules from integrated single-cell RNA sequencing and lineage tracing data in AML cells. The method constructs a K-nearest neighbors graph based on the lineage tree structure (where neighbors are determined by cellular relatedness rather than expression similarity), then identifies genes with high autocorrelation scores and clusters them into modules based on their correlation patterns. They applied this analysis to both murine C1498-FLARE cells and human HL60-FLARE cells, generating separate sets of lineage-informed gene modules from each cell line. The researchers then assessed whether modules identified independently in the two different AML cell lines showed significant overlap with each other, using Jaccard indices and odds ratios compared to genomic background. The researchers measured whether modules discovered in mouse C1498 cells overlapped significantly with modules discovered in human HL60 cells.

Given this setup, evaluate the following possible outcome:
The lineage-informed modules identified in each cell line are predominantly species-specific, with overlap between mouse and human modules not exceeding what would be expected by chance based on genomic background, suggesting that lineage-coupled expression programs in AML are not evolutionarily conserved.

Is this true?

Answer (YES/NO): NO